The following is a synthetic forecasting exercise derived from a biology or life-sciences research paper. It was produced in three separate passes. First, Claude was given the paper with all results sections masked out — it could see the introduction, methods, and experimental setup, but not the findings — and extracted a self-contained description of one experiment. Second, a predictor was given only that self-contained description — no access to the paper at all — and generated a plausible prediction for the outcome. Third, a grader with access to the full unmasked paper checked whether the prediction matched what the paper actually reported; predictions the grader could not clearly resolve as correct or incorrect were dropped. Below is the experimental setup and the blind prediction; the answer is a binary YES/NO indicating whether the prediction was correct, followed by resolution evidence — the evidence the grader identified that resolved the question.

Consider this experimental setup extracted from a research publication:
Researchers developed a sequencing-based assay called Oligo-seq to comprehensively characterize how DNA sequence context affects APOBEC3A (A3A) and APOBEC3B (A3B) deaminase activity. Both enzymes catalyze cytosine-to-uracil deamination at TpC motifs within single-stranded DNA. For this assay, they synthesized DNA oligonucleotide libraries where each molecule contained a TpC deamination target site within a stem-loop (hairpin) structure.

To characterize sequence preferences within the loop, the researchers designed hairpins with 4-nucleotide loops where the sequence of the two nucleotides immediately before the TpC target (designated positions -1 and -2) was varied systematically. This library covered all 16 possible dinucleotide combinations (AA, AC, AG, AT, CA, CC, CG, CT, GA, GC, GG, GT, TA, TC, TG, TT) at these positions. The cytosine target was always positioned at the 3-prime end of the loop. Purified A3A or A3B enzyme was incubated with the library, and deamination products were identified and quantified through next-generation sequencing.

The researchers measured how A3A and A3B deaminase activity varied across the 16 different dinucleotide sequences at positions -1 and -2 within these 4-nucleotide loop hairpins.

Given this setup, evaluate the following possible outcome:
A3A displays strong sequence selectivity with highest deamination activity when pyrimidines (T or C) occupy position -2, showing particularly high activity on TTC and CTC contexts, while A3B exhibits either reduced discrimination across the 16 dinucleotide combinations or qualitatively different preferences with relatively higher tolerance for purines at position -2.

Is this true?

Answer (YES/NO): NO